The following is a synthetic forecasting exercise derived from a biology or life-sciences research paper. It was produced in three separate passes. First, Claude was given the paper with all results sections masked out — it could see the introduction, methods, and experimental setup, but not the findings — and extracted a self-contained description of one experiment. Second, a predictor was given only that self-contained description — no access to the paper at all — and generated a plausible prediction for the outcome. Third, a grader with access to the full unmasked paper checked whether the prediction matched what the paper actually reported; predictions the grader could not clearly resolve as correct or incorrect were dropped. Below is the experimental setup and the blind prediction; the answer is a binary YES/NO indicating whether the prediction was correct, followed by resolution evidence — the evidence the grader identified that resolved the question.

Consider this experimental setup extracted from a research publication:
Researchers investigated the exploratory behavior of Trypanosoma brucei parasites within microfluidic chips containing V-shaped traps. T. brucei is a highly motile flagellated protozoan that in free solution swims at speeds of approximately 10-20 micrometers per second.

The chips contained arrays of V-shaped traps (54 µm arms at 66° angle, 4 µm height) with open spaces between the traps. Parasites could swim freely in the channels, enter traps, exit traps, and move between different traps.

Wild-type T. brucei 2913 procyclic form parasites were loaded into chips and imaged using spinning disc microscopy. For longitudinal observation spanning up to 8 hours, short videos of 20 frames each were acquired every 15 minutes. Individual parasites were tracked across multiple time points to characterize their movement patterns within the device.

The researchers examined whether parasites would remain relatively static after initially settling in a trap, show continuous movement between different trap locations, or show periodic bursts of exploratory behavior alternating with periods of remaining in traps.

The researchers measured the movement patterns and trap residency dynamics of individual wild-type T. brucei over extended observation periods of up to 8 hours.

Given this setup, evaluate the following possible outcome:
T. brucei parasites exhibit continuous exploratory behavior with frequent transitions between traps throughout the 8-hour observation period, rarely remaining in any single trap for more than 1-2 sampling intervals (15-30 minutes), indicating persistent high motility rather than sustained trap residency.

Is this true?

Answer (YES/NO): NO